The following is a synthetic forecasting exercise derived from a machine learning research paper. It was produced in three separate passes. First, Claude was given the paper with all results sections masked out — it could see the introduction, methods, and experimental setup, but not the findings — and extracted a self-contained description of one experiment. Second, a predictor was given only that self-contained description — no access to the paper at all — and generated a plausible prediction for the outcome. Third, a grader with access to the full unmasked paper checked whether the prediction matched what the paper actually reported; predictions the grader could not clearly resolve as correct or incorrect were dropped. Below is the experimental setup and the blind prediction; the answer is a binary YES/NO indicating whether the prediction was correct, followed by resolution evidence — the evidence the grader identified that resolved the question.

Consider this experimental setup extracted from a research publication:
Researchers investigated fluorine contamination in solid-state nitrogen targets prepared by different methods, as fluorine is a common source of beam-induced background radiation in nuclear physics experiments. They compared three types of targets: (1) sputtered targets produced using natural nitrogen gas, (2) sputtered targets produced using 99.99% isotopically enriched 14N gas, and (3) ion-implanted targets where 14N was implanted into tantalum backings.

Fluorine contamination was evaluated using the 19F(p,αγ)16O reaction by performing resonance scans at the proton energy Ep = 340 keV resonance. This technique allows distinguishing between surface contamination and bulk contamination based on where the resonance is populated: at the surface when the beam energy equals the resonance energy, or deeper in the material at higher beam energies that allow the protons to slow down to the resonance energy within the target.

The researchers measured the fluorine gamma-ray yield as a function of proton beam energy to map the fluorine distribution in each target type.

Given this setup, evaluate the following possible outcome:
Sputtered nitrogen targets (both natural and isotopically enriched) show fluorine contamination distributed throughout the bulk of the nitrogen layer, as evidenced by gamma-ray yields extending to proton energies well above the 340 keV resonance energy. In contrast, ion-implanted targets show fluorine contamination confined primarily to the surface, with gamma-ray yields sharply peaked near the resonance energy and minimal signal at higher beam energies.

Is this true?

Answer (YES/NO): NO